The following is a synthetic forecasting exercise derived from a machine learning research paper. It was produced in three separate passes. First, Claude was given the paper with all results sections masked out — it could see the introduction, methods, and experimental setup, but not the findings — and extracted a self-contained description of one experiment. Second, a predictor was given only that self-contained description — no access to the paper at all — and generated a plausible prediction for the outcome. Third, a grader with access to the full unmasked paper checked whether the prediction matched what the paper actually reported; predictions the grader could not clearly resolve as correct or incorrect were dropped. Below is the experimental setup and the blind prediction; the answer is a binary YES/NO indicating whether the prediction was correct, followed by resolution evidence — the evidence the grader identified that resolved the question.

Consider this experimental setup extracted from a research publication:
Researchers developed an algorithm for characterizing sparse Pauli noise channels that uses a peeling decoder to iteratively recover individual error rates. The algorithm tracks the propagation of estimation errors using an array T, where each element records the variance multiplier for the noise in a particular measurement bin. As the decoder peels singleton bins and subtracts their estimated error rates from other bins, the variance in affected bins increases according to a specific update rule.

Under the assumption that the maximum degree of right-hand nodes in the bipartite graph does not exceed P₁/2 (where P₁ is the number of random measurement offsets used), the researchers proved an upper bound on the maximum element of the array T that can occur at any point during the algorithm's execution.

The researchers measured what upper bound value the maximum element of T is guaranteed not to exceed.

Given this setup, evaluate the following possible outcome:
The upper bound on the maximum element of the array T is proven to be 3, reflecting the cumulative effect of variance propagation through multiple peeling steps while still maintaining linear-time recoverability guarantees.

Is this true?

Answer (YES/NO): NO